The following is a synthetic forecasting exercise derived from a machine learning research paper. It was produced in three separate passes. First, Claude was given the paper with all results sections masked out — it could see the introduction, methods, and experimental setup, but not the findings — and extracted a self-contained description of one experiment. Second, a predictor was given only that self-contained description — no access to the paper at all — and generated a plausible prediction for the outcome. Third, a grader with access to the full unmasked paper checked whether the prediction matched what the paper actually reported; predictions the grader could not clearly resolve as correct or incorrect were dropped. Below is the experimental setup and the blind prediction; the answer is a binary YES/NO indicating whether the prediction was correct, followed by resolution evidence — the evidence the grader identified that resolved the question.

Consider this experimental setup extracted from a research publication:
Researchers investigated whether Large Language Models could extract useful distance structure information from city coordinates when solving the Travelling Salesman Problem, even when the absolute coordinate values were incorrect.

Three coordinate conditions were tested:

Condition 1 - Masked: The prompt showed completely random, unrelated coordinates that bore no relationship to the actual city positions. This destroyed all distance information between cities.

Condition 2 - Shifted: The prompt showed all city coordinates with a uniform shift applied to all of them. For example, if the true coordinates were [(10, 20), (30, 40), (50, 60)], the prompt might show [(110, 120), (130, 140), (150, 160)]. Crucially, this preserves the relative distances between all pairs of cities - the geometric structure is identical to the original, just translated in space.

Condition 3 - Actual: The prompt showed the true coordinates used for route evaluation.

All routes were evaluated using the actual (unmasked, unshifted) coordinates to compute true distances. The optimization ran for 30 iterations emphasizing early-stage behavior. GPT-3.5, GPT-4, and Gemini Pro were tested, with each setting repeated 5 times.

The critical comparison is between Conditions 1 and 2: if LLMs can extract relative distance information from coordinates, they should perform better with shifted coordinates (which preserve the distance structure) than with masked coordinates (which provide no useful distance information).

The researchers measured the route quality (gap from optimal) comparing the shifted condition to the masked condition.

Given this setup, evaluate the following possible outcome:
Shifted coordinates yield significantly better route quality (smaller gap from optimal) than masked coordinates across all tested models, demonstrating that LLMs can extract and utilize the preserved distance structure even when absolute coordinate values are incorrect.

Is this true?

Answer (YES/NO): NO